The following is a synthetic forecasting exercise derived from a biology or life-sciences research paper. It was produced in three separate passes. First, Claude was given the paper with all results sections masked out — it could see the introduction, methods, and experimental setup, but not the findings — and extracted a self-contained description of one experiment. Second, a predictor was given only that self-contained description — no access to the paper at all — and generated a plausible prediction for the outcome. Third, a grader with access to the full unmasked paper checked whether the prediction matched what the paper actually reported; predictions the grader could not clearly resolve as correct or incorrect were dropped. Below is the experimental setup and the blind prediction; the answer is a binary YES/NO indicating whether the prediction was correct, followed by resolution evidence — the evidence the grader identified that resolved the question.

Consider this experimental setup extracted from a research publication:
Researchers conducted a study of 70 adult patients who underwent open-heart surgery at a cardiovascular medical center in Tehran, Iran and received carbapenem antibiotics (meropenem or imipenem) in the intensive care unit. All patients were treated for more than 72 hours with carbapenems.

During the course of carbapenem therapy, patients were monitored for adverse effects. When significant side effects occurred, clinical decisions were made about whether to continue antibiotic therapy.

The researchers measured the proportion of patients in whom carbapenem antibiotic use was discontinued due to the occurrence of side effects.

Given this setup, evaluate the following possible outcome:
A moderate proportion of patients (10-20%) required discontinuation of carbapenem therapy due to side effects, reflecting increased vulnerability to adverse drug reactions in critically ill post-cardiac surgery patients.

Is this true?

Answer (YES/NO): YES